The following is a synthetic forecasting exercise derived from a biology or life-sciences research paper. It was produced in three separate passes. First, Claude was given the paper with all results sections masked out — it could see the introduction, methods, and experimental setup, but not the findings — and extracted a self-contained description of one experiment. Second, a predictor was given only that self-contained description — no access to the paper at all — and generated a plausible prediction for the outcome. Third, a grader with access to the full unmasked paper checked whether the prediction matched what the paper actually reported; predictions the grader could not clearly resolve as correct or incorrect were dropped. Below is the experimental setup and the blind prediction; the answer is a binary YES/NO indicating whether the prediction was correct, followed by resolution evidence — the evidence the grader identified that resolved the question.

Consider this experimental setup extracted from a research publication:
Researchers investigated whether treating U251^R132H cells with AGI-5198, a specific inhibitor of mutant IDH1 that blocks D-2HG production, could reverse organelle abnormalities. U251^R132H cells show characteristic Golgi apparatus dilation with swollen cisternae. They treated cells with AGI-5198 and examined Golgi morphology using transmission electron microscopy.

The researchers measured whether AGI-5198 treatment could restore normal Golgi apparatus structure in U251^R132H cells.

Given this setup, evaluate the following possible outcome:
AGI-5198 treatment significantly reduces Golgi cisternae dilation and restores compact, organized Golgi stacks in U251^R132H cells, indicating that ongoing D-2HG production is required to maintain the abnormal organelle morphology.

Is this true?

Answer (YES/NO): YES